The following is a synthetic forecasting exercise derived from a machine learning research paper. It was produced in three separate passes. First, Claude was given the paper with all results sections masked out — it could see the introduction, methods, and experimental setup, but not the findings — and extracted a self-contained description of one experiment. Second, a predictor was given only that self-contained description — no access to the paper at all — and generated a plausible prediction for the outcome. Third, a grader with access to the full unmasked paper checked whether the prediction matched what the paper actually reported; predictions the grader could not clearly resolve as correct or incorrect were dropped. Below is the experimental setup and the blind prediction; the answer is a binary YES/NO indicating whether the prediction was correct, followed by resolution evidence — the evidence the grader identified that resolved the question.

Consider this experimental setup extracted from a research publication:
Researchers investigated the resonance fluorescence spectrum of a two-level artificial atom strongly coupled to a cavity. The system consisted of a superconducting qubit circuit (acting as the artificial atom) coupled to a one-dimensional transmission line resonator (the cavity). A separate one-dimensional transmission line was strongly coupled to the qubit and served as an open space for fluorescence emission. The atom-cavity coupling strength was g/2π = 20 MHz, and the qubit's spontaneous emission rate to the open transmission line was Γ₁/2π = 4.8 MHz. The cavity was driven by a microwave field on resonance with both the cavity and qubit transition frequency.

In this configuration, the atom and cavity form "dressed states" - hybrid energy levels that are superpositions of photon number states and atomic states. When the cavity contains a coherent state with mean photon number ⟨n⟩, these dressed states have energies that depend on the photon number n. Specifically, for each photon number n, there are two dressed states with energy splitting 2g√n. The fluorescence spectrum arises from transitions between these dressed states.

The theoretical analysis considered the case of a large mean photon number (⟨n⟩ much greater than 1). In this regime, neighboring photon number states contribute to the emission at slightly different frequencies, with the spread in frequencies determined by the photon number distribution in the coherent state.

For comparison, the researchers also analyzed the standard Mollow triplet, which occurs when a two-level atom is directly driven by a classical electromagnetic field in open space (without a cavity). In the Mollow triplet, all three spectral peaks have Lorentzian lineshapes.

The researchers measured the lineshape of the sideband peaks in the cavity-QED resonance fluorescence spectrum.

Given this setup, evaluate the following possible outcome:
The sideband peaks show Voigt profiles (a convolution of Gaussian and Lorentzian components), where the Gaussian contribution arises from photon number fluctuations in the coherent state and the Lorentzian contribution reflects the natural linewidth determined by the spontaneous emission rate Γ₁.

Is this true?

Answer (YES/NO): NO